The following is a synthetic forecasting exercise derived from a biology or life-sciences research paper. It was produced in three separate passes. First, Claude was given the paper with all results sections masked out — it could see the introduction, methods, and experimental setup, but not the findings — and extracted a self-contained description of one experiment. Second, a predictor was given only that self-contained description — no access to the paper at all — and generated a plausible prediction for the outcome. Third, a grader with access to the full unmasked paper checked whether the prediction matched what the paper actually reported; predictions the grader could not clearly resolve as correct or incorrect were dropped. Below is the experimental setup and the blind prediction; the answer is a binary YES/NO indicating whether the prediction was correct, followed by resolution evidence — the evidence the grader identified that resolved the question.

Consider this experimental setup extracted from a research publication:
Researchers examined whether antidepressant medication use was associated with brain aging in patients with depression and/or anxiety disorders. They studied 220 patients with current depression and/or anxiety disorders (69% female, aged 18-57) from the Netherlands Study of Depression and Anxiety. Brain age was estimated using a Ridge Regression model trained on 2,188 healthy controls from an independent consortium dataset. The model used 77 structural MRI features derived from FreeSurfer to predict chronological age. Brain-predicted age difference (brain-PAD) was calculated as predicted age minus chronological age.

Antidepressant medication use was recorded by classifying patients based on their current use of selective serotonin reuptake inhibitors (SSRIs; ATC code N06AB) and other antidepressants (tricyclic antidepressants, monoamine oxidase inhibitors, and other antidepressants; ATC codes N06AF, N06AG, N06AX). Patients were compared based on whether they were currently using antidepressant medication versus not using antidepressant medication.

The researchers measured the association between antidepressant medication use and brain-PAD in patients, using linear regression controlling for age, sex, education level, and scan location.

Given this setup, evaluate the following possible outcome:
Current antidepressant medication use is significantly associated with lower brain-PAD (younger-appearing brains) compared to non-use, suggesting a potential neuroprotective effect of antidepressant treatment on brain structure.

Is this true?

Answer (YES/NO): YES